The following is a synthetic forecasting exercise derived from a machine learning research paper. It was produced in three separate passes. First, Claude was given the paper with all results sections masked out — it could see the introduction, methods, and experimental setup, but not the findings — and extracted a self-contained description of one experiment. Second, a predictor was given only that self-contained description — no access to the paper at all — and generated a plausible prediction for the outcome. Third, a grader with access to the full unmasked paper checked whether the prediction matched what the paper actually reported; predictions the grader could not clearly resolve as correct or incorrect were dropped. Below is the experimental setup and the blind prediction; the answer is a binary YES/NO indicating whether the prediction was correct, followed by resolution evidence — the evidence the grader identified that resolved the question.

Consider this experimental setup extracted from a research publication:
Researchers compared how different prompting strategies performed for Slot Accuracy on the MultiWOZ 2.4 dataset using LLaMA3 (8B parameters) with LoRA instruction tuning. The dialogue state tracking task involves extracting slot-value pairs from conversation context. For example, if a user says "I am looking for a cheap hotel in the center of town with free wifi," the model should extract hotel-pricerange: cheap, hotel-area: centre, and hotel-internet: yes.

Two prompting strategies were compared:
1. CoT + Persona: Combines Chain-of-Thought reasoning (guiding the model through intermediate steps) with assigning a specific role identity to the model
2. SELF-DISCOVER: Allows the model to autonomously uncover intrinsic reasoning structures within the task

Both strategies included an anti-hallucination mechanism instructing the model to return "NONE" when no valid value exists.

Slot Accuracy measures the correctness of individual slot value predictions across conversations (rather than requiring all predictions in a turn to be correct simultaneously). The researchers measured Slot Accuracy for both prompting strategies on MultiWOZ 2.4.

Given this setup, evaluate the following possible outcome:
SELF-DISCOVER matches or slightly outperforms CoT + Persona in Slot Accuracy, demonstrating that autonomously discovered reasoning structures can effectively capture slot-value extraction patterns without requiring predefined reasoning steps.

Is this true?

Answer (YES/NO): NO